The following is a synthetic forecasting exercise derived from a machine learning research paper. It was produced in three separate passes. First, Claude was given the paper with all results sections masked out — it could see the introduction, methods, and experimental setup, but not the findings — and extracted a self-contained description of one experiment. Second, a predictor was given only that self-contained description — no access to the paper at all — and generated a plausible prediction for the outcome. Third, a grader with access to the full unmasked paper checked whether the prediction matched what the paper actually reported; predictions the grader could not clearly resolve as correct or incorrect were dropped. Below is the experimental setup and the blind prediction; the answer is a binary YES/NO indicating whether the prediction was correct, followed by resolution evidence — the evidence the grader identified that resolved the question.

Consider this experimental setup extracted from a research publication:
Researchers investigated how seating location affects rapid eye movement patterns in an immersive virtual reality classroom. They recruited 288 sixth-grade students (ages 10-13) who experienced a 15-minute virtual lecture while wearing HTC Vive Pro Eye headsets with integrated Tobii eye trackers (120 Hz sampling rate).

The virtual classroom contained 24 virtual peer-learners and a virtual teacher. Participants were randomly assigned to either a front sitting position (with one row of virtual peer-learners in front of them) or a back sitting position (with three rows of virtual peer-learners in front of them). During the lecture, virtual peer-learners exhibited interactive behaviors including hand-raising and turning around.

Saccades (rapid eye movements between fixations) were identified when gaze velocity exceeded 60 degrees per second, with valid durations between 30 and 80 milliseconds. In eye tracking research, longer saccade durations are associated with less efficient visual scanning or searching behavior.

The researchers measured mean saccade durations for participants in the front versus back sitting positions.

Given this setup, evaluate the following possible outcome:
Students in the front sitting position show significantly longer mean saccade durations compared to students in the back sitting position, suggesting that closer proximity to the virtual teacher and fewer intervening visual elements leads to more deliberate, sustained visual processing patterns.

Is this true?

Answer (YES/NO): YES